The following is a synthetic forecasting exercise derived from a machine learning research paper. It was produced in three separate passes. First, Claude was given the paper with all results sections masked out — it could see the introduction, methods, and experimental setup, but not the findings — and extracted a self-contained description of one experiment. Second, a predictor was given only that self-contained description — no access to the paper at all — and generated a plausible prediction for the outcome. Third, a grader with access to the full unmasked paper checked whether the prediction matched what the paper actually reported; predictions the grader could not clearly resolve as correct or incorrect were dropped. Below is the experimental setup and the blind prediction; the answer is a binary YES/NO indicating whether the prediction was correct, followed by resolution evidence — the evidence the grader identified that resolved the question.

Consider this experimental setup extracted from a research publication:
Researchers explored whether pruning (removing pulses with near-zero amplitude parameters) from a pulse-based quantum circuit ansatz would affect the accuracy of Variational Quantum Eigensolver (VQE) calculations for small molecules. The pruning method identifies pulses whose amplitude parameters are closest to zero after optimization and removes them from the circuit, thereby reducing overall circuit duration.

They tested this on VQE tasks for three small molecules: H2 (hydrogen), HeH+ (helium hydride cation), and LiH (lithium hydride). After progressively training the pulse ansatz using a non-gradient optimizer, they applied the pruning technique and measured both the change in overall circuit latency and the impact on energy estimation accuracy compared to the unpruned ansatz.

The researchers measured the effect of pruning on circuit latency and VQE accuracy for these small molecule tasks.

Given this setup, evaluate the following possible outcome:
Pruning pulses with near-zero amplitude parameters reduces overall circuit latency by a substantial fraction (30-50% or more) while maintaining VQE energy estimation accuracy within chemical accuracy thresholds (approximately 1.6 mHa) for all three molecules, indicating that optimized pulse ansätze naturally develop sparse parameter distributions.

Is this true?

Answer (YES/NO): NO